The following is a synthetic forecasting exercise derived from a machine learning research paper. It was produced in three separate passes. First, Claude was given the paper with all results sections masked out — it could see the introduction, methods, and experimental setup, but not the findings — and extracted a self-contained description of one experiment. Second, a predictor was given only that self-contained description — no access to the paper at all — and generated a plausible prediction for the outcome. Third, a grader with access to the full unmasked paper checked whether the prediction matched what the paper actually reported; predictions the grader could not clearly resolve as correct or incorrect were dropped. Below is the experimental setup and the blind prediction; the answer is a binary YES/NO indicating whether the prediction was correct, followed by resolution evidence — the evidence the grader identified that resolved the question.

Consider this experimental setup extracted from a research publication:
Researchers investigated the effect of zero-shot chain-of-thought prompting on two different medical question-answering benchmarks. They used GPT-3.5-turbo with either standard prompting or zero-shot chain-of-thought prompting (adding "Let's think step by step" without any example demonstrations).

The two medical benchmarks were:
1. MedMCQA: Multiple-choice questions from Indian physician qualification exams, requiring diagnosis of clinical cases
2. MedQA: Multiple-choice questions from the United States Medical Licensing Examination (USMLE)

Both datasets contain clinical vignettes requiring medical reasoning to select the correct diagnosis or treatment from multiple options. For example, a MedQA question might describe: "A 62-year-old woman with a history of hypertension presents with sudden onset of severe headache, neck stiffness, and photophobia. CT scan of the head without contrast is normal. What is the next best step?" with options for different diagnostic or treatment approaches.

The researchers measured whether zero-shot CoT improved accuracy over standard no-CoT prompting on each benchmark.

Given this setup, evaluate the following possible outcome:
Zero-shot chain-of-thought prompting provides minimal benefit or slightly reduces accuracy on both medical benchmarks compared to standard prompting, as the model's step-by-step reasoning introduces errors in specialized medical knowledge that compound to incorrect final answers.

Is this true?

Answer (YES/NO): NO